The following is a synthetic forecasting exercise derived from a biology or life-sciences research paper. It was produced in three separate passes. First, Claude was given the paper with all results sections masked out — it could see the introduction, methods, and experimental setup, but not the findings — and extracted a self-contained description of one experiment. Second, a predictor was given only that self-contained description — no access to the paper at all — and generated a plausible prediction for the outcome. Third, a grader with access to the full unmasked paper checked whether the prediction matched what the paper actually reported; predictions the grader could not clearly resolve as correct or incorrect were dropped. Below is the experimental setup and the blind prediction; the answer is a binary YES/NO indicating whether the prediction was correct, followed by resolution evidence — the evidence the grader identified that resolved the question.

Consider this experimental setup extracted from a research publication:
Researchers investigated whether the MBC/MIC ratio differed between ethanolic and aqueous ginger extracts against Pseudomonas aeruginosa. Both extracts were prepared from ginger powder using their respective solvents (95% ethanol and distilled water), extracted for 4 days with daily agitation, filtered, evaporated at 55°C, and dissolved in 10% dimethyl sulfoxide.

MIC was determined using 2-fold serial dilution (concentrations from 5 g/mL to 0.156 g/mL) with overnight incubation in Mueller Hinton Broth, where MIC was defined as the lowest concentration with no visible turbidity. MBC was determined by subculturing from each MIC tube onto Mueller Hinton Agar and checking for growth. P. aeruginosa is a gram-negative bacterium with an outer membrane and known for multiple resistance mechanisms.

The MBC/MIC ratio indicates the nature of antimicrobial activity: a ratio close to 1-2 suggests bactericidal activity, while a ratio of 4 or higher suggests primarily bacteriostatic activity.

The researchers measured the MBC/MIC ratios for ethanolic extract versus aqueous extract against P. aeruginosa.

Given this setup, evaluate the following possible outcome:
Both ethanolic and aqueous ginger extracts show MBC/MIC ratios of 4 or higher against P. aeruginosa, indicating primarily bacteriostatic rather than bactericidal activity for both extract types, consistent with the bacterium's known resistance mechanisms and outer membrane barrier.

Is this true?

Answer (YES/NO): NO